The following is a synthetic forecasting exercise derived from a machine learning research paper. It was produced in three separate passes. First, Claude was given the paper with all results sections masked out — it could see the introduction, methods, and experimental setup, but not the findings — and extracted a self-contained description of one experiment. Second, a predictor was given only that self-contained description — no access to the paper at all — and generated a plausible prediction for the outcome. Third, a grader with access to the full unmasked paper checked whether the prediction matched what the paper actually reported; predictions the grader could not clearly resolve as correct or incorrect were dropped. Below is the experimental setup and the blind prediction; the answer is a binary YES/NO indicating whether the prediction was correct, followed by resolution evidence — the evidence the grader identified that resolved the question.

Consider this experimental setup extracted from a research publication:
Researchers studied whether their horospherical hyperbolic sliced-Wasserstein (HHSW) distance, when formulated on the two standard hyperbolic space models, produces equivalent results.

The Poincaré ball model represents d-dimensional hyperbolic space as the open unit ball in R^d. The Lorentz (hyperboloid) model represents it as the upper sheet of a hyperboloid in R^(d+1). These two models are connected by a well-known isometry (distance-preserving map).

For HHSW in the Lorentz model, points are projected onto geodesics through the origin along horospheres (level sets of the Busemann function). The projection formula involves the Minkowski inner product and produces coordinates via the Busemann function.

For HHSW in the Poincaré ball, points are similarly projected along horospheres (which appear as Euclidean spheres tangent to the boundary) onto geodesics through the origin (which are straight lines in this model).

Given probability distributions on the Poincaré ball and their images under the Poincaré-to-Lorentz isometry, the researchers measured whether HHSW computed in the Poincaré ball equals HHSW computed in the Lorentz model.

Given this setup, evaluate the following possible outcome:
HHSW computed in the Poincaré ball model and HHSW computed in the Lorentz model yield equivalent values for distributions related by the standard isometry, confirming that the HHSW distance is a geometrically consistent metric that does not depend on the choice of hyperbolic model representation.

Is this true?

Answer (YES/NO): YES